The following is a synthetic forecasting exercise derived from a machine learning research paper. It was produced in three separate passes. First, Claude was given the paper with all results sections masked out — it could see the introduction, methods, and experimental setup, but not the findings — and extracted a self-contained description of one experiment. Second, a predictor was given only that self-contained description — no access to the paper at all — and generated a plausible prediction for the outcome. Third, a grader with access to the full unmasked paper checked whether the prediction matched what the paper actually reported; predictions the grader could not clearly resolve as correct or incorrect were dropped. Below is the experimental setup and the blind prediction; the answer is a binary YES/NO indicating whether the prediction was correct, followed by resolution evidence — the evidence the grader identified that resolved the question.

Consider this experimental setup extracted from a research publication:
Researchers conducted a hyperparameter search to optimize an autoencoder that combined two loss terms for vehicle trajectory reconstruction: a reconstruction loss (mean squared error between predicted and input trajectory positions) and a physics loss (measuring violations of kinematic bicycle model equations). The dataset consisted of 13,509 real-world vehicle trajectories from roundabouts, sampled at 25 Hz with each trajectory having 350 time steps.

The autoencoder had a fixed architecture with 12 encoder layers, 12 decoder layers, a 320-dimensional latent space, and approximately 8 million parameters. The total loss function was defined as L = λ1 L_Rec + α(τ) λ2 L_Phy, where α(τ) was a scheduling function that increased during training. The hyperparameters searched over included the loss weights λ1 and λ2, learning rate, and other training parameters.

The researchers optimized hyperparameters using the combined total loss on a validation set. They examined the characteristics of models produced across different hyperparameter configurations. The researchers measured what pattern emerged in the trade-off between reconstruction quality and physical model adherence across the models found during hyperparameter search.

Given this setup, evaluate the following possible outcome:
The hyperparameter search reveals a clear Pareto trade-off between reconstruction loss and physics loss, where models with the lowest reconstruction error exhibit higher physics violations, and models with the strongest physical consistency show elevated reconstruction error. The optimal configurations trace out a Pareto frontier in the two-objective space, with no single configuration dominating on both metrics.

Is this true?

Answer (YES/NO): YES